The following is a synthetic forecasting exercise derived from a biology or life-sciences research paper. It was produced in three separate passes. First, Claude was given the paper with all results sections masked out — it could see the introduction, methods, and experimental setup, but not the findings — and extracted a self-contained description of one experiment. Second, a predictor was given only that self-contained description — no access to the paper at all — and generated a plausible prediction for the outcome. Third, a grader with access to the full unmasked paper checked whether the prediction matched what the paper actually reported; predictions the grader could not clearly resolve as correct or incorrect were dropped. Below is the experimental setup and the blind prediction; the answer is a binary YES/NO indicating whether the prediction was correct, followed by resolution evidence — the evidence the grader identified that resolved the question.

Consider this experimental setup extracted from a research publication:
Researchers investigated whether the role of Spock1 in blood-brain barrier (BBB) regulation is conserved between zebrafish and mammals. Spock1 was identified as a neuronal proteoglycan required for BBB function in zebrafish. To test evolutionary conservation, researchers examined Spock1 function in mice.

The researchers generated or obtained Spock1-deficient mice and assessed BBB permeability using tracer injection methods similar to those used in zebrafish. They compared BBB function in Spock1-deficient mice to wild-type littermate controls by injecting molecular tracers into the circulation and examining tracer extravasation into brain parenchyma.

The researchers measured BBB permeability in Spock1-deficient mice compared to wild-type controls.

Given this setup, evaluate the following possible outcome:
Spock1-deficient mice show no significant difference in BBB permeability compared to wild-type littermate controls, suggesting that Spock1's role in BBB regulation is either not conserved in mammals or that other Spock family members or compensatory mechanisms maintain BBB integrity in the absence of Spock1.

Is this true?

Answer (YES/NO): NO